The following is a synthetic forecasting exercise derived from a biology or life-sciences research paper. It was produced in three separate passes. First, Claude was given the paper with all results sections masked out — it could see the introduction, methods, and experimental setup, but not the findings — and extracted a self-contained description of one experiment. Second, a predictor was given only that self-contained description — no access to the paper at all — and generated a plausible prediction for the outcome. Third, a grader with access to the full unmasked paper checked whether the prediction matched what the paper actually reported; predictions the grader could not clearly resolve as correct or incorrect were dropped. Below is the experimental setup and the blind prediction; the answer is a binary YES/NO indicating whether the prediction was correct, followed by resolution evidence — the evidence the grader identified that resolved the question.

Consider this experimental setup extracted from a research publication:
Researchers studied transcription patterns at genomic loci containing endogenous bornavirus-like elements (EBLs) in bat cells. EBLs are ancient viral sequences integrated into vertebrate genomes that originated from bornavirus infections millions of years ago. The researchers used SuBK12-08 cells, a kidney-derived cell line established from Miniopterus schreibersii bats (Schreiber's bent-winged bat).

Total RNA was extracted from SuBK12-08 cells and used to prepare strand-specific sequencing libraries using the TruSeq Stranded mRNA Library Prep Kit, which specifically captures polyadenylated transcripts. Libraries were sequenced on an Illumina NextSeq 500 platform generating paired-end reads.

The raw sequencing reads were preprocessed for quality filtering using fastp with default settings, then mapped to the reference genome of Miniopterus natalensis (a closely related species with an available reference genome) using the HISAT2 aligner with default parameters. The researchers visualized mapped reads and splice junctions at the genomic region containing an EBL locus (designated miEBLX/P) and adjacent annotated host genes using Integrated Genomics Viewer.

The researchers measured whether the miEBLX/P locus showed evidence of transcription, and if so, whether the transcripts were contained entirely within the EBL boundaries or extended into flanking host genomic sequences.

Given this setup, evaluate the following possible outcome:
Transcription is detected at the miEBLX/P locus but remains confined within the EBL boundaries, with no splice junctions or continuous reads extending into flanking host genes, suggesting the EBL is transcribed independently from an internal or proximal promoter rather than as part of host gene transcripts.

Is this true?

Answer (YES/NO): NO